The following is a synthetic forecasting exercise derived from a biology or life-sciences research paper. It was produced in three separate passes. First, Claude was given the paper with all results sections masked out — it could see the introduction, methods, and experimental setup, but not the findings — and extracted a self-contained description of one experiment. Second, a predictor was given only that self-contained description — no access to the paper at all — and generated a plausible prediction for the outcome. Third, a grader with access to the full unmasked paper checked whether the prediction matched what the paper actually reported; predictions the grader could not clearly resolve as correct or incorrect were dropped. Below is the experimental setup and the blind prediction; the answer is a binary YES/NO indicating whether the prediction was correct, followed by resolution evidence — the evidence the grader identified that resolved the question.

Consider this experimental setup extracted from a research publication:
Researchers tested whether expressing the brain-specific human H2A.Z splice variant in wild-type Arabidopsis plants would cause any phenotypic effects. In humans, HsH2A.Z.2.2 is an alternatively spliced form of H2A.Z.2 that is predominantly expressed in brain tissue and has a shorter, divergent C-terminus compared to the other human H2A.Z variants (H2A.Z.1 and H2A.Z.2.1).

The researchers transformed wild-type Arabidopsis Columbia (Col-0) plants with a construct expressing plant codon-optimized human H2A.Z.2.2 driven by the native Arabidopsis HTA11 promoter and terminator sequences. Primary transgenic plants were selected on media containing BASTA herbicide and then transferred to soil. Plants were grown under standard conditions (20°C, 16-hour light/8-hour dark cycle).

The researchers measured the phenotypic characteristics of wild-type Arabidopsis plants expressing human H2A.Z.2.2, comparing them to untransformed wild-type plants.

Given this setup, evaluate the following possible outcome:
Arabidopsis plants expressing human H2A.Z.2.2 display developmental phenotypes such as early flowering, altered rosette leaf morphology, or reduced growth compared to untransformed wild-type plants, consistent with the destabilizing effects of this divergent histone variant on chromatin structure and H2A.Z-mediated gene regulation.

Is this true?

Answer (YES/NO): YES